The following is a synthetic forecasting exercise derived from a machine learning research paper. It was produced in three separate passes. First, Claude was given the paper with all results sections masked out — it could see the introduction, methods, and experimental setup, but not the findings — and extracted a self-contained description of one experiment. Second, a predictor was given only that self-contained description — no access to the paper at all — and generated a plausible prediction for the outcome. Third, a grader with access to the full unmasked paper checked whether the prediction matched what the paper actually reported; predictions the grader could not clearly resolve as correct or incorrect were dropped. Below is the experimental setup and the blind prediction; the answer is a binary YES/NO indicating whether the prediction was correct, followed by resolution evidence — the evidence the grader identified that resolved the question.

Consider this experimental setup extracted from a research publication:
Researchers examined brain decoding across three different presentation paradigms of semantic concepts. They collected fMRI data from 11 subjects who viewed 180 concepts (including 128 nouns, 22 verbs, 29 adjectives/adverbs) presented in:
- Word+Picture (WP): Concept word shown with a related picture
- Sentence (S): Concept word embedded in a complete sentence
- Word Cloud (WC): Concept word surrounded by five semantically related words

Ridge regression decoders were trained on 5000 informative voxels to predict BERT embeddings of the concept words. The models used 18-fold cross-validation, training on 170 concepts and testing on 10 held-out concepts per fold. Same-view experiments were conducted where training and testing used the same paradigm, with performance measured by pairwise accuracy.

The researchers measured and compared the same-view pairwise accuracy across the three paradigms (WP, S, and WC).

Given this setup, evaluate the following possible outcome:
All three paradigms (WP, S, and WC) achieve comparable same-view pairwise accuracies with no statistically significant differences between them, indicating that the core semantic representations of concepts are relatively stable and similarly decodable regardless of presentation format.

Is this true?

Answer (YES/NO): NO